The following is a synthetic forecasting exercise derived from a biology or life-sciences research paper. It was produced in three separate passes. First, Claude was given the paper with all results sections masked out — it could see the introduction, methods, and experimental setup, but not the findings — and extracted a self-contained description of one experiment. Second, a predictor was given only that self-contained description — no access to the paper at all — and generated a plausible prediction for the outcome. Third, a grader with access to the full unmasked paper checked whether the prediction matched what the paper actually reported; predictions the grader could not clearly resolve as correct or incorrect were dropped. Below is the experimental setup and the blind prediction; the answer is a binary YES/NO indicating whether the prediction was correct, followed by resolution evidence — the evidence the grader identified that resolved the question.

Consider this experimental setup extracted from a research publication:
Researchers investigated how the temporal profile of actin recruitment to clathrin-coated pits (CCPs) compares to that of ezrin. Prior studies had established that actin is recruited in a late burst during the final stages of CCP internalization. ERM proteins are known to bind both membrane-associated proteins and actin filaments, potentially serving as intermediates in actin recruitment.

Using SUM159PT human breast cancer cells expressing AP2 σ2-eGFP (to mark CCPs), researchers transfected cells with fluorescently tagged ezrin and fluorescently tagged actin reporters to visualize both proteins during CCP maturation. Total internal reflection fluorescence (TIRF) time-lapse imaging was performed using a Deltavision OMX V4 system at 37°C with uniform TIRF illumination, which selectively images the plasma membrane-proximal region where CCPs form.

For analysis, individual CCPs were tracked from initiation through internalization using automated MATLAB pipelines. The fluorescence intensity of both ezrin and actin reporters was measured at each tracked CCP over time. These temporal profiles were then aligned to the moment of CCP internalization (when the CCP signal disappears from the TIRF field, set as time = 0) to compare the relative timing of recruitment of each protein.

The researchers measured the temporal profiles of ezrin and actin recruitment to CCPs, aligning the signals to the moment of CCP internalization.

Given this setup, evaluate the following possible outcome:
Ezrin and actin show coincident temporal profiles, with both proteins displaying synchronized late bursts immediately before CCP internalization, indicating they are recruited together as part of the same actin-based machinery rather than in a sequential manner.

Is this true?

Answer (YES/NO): NO